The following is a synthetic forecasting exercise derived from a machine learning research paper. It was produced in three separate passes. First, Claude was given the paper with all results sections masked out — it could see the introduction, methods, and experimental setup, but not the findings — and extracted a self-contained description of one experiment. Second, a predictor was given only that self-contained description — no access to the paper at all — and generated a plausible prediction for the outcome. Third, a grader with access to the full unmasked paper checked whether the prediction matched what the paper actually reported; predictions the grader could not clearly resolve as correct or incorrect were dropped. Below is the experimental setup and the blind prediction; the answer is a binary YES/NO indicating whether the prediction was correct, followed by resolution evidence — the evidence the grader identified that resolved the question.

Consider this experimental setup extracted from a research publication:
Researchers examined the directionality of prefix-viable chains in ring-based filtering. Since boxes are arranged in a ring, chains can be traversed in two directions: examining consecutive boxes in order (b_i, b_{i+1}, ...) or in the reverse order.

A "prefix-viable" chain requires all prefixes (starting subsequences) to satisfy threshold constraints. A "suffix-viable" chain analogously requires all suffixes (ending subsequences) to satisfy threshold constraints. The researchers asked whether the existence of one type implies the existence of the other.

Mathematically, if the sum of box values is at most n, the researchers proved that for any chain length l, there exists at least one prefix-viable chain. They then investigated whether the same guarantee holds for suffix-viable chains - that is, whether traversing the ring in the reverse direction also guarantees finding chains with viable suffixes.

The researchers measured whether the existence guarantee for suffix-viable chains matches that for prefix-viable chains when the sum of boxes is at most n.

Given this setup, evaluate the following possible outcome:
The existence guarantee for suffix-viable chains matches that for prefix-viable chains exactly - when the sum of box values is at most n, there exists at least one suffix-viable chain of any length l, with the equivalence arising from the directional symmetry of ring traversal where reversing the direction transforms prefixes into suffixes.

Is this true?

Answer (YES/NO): YES